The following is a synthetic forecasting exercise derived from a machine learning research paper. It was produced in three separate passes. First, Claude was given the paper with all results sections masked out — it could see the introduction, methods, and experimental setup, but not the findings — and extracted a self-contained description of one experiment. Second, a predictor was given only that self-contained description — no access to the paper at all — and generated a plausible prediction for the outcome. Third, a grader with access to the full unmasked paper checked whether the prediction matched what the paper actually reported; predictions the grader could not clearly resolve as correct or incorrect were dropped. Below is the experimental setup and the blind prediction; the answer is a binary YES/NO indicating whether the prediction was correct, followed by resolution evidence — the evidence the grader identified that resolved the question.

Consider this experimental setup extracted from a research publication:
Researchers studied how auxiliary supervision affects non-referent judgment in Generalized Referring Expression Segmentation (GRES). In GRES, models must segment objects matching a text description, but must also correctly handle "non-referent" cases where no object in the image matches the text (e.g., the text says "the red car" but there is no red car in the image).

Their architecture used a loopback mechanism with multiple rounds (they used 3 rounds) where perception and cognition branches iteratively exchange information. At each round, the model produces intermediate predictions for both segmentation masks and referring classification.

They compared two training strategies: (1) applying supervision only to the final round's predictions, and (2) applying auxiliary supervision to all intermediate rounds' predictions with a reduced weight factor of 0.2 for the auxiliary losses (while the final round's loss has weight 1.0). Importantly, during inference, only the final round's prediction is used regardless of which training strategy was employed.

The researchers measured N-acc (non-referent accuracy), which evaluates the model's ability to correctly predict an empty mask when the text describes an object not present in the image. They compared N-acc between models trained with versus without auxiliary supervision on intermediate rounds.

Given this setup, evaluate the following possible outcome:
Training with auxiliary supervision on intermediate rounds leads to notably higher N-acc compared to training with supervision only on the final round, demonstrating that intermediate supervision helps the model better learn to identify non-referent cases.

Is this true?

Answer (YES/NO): YES